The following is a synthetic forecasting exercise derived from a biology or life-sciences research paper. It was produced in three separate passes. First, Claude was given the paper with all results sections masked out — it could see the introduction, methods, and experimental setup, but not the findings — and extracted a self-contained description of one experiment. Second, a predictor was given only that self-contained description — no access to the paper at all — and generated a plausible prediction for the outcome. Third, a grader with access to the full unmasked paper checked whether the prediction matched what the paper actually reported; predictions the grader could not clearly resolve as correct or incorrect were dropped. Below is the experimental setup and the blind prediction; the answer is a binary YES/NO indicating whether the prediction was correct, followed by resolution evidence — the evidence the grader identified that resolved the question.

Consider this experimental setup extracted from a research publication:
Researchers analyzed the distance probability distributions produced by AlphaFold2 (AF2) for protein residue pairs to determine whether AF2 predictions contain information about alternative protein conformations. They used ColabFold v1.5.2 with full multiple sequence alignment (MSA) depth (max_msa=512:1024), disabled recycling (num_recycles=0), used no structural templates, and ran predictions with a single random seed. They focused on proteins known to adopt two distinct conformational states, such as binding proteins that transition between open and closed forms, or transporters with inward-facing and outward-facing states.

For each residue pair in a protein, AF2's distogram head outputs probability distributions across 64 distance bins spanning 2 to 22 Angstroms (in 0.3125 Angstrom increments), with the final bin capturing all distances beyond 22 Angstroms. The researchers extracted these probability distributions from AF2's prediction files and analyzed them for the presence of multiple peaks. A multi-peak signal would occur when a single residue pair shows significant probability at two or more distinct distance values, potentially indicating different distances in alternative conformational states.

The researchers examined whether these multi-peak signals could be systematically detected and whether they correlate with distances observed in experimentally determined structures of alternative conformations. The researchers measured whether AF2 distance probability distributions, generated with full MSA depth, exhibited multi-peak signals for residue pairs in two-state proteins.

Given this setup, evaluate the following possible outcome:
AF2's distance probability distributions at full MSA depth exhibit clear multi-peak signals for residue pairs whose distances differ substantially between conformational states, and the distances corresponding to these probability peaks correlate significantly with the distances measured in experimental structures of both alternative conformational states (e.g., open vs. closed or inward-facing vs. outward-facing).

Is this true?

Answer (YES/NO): YES